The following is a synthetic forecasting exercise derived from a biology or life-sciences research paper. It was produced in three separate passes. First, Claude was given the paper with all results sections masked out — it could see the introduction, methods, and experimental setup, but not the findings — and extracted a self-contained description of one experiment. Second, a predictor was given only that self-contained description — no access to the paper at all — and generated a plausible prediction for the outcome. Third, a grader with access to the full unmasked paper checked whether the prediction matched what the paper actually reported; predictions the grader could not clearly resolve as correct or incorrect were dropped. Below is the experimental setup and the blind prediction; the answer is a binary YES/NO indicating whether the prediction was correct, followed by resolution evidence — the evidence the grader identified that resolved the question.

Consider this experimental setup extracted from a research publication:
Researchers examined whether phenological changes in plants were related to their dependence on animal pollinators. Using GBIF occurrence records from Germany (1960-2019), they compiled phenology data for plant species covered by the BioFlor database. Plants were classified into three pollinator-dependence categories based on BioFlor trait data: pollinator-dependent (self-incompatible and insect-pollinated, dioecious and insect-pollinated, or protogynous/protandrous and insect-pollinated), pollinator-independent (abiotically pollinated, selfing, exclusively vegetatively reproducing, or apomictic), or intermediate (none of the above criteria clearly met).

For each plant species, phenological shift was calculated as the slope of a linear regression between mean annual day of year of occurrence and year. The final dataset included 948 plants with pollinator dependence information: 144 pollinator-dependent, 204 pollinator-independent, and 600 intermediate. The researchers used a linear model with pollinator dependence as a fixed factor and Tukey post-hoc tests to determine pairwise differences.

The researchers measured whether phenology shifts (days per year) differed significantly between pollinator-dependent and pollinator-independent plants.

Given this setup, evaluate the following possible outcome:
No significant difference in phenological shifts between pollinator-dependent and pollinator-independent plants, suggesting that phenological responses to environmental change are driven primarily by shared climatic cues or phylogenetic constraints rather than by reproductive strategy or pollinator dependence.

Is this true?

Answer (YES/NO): YES